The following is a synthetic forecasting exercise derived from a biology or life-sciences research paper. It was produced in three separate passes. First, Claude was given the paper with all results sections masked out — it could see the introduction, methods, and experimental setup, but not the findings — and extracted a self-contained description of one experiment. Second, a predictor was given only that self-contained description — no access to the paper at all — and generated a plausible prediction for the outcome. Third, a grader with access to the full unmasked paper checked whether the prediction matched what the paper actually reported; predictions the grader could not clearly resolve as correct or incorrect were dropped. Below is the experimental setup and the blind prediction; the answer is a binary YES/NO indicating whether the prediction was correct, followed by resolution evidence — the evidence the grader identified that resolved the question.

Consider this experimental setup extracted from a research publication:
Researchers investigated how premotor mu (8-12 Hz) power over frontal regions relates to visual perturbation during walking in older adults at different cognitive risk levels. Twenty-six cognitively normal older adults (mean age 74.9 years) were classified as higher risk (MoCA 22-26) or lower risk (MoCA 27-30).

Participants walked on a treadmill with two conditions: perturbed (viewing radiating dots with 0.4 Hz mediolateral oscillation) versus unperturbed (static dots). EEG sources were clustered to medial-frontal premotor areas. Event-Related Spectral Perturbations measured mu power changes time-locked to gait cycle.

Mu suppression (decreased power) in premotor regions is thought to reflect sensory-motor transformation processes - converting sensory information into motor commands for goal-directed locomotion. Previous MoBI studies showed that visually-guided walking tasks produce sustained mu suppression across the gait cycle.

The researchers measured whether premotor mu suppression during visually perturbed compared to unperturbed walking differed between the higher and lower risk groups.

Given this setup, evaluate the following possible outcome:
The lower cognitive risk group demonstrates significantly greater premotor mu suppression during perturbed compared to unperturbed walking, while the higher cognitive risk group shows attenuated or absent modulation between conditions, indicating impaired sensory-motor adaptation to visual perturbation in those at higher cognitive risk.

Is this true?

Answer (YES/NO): NO